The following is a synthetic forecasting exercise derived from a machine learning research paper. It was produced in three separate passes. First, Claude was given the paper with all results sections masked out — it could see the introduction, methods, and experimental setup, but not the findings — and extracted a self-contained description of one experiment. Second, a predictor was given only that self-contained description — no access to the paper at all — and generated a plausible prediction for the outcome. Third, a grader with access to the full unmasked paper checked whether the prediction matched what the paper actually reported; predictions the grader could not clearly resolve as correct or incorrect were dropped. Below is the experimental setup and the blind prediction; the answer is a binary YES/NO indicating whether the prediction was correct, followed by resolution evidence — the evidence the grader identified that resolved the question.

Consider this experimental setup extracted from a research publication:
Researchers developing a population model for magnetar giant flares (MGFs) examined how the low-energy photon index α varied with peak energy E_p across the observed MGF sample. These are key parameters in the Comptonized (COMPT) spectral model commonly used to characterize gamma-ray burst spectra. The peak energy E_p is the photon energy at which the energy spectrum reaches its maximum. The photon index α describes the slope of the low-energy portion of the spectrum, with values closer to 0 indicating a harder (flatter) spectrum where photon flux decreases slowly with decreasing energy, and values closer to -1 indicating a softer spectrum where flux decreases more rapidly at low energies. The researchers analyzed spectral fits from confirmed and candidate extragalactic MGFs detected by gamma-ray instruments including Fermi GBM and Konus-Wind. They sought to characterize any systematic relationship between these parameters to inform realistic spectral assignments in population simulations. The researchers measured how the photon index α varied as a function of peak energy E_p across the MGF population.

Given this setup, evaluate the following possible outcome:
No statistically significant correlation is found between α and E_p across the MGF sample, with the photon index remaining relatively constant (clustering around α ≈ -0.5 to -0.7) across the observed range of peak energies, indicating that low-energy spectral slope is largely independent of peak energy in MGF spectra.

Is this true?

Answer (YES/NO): NO